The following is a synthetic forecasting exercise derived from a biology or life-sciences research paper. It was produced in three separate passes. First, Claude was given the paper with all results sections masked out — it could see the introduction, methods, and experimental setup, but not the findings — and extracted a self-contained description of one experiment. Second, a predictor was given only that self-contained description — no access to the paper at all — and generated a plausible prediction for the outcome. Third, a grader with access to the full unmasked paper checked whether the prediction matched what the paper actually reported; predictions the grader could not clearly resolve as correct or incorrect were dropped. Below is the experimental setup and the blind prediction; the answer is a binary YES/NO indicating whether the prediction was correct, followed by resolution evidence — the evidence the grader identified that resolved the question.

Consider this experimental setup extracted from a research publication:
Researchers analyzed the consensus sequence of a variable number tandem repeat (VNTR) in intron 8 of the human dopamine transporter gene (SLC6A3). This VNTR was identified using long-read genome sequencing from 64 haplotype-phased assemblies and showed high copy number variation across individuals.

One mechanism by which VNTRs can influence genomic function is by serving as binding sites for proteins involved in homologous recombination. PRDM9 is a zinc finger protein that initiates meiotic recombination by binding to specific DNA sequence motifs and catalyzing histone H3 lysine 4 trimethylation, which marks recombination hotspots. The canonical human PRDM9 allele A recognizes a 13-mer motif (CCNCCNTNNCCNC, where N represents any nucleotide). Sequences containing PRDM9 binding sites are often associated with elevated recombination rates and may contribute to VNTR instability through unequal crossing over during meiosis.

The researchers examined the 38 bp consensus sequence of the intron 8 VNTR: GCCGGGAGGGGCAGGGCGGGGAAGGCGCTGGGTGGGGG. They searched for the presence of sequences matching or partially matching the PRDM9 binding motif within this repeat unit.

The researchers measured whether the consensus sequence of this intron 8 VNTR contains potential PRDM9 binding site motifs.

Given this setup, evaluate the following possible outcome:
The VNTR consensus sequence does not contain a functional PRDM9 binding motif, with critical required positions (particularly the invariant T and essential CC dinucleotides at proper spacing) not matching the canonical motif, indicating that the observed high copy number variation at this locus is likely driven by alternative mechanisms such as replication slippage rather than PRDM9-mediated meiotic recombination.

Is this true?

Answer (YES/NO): NO